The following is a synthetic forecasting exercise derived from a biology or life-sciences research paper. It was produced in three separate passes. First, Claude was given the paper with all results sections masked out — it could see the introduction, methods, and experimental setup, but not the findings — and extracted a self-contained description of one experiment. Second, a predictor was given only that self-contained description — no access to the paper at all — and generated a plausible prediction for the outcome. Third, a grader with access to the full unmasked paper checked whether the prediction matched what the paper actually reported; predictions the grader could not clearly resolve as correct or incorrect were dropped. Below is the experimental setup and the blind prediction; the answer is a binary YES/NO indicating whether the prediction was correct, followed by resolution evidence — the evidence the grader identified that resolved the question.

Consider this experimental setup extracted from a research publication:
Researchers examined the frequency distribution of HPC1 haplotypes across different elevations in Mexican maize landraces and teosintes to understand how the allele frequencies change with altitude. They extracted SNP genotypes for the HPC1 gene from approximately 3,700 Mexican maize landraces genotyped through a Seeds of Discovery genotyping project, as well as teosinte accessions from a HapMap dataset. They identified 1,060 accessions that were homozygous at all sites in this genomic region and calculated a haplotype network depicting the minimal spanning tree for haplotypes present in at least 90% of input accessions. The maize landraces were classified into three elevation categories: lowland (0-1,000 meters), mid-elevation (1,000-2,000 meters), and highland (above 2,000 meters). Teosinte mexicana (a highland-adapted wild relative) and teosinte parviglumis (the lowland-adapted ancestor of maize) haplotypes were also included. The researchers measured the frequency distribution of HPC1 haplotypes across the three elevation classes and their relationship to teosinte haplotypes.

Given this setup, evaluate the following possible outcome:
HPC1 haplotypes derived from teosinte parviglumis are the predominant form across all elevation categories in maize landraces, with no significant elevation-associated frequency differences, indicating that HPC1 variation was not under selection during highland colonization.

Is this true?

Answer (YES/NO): NO